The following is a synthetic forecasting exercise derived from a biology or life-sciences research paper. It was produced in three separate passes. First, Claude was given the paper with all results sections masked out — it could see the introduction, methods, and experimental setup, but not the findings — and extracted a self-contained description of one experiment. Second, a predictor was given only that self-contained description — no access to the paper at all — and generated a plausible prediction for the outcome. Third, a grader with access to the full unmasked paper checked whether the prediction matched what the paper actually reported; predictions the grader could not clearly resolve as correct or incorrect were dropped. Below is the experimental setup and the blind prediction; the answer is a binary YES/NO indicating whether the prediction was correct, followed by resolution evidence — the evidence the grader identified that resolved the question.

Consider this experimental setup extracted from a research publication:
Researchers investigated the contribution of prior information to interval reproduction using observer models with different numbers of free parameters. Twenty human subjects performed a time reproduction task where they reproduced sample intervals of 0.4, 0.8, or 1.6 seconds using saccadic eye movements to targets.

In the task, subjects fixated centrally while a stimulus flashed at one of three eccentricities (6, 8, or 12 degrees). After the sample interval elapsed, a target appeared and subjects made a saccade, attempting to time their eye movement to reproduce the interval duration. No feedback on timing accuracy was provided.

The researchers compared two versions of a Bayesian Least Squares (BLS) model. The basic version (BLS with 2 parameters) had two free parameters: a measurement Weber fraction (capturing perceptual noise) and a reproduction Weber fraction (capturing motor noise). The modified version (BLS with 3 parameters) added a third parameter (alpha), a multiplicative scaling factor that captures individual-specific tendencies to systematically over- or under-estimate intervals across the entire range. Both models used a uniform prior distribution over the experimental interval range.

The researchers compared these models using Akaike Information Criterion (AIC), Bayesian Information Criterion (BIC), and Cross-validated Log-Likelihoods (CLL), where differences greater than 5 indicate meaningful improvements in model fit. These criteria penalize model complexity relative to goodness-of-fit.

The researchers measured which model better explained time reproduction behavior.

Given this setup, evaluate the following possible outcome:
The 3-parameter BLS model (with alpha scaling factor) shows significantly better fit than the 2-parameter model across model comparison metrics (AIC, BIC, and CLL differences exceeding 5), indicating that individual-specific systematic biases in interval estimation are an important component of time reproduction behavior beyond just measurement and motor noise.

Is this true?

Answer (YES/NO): NO